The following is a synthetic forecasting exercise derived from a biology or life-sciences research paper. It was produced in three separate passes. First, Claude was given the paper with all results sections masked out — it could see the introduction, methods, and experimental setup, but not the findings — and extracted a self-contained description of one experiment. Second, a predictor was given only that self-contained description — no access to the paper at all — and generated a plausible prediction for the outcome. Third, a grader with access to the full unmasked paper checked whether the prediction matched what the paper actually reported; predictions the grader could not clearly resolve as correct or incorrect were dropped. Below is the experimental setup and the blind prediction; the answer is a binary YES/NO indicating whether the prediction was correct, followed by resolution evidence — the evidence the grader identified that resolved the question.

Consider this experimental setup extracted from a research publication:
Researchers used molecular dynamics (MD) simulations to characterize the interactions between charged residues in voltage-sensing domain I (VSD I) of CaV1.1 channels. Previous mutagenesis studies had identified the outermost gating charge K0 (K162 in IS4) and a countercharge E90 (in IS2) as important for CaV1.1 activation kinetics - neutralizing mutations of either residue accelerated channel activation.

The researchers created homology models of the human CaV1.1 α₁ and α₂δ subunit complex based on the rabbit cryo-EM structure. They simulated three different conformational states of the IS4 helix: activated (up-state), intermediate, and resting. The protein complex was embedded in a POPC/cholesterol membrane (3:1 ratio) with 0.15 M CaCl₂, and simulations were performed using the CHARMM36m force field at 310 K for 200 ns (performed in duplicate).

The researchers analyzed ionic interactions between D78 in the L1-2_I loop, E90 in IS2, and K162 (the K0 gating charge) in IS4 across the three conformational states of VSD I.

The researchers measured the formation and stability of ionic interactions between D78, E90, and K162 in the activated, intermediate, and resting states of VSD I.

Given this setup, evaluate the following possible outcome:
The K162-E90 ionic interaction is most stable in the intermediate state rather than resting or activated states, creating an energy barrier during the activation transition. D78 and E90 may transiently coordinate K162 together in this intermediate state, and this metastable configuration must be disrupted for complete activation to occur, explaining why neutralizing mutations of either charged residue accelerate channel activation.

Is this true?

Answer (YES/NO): NO